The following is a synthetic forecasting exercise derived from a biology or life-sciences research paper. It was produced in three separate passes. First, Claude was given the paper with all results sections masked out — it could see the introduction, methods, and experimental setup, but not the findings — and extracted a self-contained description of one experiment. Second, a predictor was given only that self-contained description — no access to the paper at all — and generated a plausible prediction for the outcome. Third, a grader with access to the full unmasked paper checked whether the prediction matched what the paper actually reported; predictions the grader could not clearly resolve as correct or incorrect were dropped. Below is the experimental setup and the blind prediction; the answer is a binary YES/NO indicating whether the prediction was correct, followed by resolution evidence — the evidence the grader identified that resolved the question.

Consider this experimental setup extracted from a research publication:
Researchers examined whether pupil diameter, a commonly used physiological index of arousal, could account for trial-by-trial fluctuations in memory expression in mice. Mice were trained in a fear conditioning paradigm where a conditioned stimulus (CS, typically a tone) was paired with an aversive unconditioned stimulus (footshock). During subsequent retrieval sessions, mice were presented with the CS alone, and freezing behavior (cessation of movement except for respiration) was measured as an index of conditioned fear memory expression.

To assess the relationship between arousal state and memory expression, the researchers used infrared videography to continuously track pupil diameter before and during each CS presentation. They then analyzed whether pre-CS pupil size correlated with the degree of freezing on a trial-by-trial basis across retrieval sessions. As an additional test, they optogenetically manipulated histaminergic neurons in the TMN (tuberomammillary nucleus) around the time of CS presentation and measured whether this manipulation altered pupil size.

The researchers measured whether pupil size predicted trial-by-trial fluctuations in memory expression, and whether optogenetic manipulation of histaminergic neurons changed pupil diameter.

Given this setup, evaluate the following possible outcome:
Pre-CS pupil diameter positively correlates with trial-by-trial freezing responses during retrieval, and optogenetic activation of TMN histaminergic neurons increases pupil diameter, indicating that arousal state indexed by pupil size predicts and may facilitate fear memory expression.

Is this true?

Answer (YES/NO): NO